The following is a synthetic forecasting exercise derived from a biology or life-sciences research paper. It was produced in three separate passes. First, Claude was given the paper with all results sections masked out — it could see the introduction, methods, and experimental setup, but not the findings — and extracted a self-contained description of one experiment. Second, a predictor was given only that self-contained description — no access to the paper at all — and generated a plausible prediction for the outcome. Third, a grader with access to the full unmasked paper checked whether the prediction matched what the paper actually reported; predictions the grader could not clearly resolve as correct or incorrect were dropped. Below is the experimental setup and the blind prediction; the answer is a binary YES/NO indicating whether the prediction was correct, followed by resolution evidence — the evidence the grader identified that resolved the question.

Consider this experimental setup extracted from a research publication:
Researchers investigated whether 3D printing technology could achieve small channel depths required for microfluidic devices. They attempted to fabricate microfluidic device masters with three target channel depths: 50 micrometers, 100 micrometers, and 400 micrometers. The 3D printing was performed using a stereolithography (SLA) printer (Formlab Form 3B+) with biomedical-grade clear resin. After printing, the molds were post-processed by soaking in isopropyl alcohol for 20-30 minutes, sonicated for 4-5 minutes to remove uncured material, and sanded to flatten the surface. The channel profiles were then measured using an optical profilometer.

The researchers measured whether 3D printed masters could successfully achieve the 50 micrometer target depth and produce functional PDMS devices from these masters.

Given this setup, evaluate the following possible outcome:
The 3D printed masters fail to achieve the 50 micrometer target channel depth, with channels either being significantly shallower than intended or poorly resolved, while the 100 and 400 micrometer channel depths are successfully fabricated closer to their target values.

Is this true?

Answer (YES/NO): NO